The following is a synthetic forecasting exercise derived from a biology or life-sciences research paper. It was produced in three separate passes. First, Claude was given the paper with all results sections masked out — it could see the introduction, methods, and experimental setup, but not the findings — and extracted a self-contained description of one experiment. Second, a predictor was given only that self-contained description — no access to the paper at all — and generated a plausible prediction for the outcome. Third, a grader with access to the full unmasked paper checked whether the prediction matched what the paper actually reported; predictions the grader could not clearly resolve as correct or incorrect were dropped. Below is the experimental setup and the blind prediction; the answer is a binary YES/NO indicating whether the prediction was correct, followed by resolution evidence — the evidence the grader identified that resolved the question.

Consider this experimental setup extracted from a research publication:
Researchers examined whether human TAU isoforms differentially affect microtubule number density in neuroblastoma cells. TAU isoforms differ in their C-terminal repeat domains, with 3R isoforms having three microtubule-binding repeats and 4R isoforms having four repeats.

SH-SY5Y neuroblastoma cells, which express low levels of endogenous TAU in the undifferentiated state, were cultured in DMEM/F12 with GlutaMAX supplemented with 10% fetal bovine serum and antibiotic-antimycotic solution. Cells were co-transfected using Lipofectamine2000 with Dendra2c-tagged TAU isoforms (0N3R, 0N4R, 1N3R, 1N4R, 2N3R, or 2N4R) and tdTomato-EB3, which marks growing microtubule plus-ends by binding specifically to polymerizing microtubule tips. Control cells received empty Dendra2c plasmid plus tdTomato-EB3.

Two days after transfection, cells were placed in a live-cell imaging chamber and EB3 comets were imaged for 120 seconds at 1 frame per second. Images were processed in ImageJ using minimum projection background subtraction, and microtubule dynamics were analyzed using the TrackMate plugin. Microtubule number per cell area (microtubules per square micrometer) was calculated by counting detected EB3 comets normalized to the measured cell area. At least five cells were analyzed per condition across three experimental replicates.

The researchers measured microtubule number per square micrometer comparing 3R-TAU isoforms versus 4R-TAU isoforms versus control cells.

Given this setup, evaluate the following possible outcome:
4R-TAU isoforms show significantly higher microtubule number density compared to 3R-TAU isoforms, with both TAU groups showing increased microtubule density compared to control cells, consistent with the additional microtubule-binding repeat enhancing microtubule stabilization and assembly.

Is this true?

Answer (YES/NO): NO